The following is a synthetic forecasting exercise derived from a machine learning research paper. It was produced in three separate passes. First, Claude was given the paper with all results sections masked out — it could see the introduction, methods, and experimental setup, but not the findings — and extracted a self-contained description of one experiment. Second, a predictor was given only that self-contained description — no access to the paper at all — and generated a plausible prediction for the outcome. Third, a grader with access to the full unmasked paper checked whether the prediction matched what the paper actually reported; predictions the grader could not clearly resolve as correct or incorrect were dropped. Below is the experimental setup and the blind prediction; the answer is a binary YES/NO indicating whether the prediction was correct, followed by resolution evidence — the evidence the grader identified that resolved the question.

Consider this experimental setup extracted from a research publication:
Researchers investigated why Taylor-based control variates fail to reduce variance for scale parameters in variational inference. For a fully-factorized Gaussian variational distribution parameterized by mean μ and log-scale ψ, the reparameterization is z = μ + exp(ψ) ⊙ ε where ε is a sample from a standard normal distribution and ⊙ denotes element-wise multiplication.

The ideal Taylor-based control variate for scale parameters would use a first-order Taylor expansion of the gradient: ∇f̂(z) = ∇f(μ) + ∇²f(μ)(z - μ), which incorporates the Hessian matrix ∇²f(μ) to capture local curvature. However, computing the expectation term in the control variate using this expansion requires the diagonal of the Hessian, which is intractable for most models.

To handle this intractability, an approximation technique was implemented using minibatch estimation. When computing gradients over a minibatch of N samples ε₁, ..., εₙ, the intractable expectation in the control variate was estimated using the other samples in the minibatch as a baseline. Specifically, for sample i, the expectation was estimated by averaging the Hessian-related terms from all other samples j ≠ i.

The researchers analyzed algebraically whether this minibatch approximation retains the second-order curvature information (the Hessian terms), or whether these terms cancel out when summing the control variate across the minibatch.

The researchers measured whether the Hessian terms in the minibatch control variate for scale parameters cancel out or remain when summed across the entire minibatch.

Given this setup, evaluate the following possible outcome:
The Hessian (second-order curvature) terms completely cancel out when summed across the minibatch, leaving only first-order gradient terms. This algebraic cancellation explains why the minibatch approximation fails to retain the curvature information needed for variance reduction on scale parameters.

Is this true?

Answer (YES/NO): YES